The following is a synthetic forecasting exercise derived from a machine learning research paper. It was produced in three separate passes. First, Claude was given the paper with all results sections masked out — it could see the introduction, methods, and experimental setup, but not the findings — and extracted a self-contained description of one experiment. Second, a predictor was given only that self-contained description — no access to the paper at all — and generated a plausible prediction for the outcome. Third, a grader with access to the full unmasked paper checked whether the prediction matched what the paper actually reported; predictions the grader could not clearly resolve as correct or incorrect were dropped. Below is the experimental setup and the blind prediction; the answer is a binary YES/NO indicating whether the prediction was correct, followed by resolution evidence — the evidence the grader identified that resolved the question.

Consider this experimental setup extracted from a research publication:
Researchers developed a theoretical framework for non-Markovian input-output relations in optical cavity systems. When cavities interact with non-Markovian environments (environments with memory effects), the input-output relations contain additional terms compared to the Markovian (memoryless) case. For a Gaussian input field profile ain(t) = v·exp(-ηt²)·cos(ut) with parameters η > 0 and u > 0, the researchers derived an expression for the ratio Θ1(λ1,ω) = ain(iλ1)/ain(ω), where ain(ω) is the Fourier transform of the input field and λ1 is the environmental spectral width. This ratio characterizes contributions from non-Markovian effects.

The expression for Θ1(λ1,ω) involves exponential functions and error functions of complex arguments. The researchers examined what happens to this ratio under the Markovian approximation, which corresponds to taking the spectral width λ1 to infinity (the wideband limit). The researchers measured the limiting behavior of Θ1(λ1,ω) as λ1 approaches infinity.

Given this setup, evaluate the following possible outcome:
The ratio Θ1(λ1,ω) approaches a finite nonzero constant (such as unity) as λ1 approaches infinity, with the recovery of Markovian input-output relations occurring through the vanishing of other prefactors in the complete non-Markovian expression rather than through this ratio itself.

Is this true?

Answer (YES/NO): NO